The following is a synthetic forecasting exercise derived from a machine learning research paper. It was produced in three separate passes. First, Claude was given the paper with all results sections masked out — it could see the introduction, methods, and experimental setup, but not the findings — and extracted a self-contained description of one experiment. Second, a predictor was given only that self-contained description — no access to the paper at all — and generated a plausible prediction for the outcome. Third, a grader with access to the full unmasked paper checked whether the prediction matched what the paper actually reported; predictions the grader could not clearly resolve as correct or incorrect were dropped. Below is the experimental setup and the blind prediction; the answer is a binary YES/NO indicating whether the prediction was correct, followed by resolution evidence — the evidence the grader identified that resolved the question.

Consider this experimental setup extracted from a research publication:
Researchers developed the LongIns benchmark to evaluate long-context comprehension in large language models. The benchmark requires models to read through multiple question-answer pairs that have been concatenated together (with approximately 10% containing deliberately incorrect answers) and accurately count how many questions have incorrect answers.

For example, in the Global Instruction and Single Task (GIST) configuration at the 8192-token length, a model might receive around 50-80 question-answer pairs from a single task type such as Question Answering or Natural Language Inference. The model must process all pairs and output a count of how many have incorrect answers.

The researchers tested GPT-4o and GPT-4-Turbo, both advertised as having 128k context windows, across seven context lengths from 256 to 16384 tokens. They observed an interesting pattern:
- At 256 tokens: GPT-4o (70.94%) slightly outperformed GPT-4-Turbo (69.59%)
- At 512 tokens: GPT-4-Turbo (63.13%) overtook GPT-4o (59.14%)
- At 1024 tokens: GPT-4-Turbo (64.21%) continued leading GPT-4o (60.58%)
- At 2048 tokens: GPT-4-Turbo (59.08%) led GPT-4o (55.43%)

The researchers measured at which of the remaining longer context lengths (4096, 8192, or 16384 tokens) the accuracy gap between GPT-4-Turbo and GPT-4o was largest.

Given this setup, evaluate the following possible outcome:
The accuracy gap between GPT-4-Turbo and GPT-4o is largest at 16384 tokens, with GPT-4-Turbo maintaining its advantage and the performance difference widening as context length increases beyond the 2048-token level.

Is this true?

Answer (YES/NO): YES